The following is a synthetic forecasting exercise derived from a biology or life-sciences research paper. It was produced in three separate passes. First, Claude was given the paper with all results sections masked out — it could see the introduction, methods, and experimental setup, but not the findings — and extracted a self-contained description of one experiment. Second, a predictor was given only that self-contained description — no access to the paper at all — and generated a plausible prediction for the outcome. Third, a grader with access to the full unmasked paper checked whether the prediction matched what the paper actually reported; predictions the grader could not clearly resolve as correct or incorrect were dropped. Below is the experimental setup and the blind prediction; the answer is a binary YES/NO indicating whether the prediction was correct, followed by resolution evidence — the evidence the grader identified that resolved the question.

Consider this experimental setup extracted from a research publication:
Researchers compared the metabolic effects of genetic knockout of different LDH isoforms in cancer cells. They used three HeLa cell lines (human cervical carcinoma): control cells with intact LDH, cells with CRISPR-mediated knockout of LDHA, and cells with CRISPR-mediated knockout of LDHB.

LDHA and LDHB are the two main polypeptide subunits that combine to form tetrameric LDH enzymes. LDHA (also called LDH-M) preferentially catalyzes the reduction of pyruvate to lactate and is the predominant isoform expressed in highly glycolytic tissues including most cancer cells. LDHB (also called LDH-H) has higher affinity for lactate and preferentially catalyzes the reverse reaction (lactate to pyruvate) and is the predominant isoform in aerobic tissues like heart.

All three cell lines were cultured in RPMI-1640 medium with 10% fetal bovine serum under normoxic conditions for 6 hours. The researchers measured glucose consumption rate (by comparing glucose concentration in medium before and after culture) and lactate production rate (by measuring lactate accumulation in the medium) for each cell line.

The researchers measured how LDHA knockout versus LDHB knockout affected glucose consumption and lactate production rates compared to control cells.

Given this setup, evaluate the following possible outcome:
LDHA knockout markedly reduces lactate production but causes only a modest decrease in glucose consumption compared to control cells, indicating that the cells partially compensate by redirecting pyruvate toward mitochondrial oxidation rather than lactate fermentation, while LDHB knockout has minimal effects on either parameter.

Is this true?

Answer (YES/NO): NO